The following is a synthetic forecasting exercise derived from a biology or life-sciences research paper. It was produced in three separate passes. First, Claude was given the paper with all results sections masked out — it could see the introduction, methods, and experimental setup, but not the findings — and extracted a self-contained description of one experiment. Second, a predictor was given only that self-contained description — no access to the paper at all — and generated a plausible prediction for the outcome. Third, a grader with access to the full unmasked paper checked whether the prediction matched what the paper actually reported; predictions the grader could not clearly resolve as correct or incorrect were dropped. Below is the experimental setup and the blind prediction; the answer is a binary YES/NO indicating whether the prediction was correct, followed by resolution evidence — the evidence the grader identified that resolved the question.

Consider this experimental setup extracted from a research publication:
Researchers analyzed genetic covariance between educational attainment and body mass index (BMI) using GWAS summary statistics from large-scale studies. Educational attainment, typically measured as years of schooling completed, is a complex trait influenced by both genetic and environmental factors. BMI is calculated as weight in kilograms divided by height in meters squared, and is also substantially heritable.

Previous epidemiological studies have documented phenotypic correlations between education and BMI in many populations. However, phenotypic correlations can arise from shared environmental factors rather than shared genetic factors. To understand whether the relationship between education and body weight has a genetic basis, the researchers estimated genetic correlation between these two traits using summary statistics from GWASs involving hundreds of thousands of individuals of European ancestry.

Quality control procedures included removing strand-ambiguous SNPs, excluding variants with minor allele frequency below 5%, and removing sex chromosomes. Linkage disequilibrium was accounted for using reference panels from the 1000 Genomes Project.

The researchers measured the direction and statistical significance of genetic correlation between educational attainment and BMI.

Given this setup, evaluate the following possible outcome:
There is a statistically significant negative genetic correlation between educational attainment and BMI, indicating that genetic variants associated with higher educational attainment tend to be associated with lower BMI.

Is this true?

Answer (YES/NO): YES